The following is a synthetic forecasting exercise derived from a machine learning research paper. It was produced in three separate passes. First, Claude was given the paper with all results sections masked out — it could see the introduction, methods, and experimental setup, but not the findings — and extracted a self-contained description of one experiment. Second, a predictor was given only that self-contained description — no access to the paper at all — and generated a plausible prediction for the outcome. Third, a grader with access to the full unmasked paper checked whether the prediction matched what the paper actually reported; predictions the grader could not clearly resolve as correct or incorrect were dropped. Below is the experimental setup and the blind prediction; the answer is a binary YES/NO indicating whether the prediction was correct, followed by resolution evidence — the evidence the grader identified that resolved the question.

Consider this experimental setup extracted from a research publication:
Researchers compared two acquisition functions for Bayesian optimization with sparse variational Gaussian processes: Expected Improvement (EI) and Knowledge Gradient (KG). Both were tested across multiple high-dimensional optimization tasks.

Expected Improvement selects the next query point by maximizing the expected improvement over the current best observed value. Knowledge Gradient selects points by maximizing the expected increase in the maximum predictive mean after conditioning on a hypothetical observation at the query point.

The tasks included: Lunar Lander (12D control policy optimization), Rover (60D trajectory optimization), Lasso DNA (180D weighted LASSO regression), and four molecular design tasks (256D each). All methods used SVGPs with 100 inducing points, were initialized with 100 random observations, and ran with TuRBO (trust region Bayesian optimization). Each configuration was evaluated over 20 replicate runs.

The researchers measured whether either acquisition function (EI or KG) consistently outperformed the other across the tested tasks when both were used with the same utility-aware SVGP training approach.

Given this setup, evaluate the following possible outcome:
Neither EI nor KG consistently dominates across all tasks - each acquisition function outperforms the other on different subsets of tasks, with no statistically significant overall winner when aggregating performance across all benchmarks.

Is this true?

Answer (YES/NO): YES